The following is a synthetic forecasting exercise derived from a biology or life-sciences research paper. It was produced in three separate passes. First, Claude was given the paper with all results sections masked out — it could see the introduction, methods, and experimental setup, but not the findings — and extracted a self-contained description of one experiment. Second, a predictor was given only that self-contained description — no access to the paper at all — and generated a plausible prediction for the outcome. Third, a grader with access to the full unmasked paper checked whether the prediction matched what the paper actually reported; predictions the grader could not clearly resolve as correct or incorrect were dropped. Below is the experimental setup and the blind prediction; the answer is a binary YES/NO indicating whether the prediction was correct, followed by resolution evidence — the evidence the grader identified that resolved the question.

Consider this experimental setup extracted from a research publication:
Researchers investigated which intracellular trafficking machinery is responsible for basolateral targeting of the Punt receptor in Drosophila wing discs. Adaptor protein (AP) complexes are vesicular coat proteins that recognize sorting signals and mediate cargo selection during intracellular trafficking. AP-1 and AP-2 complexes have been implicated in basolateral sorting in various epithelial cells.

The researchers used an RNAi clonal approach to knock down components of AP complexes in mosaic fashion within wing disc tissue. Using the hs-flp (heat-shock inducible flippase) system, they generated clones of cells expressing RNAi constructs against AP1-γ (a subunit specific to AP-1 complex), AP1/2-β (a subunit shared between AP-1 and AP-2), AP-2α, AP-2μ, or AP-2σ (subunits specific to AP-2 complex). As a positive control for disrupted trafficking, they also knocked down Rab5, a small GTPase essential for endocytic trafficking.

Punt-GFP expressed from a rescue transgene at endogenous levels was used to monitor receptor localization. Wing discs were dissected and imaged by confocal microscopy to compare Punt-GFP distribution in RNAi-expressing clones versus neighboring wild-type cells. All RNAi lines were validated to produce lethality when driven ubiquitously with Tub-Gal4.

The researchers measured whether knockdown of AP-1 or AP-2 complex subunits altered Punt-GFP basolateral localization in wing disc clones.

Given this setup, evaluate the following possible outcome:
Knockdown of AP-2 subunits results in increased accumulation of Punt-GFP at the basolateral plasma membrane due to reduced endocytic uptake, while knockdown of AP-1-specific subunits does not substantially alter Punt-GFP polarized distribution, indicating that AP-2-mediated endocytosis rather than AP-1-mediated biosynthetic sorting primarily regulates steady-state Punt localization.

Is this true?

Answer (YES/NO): NO